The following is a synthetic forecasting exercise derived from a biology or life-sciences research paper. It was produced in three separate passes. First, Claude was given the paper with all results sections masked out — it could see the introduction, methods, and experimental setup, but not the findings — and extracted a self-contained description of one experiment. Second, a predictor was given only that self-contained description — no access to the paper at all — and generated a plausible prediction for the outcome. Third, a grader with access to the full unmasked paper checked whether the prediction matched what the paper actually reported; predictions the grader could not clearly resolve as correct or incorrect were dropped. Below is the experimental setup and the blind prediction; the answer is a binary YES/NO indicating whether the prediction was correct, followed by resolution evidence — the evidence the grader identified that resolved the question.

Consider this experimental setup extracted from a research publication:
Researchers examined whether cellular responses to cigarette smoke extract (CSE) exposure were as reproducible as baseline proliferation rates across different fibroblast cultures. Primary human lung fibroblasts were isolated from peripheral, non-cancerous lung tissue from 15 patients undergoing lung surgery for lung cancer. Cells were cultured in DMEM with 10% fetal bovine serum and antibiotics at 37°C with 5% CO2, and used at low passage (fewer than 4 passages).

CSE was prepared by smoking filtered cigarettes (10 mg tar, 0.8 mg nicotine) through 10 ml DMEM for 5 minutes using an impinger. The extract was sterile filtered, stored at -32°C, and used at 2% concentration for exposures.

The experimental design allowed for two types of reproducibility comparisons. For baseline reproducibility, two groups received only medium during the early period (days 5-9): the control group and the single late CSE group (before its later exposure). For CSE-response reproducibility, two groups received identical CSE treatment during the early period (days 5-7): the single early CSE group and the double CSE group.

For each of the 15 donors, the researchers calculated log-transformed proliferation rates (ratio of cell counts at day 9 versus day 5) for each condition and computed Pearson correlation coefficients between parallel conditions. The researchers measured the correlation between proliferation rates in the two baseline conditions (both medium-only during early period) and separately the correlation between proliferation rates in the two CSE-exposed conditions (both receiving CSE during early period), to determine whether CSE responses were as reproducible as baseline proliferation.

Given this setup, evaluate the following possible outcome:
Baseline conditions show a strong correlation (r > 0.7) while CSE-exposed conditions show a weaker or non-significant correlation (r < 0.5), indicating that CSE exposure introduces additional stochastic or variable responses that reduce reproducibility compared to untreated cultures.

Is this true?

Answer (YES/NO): YES